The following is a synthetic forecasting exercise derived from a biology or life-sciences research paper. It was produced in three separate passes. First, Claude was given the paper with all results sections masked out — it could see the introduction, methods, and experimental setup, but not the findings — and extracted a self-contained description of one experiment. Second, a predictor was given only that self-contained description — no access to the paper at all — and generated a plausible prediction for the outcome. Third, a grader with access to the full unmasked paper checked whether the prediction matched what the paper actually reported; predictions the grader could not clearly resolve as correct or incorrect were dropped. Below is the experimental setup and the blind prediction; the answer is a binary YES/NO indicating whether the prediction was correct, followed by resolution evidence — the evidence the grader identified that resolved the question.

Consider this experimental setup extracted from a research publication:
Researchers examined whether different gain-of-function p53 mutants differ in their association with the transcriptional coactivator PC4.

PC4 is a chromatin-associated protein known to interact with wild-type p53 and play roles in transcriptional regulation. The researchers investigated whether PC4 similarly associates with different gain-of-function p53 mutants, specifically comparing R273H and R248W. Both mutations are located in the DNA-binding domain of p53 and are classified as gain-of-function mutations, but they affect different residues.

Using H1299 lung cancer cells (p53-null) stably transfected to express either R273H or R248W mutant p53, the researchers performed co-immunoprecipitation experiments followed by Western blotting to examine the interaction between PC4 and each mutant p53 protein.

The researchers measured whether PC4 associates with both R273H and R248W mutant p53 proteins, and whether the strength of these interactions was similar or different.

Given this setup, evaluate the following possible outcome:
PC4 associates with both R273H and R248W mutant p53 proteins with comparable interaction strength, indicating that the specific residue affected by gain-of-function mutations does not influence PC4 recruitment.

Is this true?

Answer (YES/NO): NO